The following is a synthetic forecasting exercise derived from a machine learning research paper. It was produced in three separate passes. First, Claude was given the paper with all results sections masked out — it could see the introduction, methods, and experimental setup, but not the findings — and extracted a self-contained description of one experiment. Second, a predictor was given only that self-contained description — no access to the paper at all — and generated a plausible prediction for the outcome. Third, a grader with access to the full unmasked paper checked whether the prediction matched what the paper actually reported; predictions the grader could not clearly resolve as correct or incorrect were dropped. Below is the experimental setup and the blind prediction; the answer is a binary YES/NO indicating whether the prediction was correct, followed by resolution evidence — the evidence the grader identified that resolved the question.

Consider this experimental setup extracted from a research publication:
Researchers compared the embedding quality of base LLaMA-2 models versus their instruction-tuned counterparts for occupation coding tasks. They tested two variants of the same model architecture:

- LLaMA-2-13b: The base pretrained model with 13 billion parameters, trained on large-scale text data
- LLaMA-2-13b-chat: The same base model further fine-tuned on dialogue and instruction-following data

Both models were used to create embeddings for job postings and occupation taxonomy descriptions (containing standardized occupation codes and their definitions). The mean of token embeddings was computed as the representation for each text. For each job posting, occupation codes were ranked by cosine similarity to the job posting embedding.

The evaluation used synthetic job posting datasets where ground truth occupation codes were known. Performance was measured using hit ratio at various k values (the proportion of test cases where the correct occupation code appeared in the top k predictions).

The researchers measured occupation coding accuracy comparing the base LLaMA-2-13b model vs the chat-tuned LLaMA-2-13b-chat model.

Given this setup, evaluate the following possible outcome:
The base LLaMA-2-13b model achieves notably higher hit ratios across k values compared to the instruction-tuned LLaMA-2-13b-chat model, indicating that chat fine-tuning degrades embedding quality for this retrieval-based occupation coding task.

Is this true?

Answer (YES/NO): NO